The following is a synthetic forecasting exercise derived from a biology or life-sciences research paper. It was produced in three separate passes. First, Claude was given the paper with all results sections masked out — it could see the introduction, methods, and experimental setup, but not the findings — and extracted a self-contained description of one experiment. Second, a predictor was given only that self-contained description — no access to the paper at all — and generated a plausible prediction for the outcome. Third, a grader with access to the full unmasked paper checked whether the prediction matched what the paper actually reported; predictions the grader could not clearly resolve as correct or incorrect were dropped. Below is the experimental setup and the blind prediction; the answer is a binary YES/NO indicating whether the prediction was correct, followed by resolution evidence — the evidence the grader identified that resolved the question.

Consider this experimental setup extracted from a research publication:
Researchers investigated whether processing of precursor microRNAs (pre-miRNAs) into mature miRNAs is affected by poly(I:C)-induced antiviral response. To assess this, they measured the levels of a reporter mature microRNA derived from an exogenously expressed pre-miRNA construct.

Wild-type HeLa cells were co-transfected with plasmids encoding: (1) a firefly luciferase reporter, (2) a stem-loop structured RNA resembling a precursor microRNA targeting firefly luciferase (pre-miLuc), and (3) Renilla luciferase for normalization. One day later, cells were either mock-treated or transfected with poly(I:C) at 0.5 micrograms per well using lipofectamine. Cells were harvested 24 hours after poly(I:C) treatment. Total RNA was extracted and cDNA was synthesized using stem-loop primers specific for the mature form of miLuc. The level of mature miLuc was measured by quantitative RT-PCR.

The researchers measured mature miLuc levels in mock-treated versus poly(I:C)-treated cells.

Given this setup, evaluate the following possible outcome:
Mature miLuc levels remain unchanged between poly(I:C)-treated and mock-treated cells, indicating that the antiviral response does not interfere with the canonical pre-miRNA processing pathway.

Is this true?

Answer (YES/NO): NO